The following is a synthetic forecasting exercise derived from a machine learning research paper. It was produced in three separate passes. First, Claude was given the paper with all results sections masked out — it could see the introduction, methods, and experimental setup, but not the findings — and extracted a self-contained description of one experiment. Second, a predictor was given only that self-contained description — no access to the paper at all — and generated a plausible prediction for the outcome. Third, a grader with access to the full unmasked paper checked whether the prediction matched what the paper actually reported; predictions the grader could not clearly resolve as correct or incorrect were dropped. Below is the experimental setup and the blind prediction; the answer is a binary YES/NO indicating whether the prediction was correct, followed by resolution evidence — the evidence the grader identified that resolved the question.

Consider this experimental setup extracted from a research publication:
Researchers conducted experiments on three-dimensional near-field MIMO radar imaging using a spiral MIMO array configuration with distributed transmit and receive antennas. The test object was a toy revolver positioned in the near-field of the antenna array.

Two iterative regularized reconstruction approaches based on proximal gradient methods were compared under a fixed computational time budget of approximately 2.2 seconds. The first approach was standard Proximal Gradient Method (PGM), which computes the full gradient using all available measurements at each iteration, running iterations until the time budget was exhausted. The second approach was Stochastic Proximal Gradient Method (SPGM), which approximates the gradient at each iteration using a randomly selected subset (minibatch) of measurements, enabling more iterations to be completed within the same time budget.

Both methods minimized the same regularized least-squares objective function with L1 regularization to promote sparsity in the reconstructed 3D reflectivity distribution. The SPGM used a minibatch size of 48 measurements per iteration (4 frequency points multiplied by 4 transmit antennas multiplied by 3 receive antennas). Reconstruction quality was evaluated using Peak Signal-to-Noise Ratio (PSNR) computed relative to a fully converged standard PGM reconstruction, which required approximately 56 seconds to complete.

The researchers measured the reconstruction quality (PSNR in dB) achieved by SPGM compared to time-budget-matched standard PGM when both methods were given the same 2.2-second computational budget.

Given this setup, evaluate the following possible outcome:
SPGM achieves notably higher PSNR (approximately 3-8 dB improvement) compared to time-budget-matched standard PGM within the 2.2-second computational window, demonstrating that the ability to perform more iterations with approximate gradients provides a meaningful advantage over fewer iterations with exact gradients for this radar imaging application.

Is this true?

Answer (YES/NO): NO